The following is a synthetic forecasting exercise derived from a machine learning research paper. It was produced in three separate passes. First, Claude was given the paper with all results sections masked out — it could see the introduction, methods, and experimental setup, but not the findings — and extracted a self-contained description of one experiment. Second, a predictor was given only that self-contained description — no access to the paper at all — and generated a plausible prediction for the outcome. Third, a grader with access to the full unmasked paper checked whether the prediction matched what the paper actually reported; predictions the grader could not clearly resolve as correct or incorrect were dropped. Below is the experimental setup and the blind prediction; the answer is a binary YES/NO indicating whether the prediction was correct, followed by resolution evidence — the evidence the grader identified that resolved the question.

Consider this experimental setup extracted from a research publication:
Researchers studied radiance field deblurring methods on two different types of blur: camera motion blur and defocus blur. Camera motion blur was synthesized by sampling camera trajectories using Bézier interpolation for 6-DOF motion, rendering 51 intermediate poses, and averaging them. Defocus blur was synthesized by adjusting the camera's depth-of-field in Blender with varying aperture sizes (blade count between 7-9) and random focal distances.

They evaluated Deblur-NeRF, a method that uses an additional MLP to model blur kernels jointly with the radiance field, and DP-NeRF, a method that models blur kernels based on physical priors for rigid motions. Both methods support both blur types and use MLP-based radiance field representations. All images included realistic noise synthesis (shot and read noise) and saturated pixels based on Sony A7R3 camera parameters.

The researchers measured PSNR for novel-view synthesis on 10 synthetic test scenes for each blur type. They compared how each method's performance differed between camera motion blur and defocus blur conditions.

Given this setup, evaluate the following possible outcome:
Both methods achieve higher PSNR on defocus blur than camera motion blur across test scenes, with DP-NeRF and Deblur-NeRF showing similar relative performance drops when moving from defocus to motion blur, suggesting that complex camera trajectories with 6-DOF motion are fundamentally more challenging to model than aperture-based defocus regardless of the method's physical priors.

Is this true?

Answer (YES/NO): YES